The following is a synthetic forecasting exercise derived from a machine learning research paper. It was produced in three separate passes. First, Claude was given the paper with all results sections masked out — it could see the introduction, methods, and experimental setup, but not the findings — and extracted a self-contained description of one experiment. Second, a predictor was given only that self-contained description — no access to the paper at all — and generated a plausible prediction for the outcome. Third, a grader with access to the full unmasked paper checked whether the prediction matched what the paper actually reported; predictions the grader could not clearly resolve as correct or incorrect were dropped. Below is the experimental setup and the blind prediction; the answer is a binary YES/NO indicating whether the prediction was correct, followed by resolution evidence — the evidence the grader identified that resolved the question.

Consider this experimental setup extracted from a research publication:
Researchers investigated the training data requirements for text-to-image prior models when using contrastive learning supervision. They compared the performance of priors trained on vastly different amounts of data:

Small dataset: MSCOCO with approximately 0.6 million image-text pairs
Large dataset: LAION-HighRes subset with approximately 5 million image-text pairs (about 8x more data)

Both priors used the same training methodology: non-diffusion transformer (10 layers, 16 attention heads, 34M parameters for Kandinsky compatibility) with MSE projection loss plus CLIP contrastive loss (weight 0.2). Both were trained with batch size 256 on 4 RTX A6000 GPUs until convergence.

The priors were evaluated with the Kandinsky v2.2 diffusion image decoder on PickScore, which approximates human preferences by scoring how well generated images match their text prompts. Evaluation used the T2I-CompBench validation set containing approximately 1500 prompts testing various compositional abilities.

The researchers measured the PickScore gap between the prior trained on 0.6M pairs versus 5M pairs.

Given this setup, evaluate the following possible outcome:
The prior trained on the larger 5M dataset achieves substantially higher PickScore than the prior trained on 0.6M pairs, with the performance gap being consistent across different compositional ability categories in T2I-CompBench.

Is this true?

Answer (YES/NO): NO